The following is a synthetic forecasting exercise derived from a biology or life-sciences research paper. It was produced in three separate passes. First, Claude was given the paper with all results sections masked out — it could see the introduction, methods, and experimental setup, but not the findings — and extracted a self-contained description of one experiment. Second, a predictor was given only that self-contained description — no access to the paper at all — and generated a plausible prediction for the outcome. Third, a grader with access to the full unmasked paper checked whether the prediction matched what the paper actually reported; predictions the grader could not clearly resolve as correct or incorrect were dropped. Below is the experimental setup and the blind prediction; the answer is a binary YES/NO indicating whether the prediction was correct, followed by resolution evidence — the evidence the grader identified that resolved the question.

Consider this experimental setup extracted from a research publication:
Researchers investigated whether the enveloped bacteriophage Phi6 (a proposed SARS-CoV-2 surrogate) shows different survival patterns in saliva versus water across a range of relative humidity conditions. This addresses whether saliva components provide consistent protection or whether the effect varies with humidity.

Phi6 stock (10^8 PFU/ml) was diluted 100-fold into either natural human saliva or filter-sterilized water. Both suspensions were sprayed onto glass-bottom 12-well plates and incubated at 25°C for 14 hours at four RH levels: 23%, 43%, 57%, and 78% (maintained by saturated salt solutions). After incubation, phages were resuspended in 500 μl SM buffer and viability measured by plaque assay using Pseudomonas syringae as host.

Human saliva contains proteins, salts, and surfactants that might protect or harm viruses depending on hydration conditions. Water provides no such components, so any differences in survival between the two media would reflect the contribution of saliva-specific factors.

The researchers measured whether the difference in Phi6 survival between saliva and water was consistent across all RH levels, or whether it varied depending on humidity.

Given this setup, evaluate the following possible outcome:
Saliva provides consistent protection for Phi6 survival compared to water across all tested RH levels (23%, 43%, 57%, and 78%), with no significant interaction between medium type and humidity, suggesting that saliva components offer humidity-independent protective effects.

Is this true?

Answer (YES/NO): NO